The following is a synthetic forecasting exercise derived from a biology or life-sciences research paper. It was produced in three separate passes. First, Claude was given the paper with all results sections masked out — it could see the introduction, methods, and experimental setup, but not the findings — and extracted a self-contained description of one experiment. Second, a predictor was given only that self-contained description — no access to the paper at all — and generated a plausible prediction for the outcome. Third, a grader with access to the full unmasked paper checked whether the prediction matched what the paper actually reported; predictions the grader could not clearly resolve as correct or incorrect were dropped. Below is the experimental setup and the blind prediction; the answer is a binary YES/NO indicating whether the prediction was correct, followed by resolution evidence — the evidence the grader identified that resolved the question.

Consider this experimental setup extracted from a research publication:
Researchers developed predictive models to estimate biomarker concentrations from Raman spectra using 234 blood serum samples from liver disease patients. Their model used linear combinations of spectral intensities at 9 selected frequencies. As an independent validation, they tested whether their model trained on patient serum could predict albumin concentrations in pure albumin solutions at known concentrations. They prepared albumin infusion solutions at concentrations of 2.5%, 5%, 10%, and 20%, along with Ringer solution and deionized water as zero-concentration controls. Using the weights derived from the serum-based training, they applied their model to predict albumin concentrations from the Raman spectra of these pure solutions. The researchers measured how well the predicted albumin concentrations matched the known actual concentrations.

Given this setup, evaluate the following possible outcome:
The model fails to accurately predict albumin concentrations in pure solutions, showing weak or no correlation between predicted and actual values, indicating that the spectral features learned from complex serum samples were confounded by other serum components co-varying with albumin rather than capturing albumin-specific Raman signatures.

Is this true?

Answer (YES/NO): NO